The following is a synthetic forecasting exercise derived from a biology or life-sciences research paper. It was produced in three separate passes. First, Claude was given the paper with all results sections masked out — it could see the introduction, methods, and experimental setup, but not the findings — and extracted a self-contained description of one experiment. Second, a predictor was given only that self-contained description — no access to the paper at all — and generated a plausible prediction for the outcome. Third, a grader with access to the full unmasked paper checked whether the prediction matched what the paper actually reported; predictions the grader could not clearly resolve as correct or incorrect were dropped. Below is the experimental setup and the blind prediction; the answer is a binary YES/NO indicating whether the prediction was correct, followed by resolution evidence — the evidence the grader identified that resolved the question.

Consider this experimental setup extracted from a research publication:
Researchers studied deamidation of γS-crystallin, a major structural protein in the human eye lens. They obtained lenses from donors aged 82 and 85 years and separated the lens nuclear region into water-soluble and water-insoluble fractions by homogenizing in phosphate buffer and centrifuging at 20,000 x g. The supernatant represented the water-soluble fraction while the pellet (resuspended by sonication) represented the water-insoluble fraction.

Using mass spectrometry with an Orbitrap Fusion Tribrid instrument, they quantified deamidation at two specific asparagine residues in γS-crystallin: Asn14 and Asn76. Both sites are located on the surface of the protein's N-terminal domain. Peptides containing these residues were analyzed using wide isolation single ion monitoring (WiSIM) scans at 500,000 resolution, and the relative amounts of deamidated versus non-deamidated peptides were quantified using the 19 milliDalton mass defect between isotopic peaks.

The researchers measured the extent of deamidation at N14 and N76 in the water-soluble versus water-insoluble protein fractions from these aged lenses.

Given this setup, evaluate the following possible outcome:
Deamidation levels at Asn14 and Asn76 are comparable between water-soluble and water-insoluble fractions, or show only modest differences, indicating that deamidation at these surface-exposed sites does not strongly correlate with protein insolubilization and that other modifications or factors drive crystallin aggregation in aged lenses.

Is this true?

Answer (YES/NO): NO